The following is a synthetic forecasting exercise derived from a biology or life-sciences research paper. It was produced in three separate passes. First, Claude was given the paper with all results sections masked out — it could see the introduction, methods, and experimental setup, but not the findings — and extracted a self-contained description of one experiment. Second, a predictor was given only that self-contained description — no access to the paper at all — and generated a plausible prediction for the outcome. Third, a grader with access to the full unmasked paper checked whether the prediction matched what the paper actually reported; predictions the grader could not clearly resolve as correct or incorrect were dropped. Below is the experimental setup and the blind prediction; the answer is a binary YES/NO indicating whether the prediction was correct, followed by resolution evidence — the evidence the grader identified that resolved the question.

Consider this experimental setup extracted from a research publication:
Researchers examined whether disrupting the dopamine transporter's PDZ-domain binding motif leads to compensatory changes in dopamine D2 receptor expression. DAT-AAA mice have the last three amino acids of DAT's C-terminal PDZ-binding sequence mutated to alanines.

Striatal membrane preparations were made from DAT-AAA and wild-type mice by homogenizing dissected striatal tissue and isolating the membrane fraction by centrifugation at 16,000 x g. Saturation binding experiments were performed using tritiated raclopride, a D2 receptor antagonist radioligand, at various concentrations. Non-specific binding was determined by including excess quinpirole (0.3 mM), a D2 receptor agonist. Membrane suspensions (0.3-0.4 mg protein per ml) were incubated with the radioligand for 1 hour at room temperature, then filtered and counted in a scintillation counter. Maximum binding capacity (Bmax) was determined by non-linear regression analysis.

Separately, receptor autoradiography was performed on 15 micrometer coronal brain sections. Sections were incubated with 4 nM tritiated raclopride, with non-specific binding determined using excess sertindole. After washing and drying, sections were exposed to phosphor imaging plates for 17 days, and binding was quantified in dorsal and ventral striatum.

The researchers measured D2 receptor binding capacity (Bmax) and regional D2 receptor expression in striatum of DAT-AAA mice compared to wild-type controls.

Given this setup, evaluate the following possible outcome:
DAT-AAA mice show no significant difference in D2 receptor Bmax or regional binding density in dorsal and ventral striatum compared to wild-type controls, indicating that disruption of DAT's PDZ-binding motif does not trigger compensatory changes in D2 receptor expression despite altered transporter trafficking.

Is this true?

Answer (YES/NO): NO